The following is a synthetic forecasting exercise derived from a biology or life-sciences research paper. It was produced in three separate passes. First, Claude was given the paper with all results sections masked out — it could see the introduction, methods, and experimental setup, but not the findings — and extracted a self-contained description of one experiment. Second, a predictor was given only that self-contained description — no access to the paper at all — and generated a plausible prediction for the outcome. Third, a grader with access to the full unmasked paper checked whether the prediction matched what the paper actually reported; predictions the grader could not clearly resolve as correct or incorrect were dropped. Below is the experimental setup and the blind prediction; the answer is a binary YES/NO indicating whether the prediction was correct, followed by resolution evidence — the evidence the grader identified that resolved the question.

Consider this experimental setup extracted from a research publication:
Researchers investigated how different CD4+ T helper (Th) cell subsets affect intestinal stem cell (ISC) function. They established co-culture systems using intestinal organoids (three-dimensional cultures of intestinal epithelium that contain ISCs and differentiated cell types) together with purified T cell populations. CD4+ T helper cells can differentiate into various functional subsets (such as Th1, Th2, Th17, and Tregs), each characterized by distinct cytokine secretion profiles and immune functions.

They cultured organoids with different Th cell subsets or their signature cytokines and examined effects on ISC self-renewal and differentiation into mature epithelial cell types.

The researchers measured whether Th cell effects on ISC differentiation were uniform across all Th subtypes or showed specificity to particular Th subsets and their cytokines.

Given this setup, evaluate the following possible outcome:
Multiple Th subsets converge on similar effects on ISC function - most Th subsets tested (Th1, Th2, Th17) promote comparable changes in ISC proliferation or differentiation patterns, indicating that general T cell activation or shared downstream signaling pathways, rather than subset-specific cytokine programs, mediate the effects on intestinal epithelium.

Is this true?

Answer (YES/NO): NO